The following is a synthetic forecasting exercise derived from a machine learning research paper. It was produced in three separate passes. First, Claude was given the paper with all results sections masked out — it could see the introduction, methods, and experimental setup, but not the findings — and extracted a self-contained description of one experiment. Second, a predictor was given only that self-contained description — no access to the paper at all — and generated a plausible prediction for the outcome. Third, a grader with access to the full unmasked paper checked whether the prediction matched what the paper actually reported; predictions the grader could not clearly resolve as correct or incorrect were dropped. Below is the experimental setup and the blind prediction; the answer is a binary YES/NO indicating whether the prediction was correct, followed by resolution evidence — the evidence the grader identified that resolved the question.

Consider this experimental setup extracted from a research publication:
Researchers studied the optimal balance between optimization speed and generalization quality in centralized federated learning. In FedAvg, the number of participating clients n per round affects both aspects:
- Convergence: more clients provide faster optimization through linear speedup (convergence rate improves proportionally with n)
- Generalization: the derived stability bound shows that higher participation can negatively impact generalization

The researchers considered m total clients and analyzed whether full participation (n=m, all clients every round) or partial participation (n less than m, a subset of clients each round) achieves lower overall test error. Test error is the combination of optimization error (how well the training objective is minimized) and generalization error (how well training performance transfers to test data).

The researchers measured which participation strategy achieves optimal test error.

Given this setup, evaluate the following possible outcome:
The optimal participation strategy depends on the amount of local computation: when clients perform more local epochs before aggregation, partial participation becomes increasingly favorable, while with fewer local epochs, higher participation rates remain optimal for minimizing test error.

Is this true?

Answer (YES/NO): YES